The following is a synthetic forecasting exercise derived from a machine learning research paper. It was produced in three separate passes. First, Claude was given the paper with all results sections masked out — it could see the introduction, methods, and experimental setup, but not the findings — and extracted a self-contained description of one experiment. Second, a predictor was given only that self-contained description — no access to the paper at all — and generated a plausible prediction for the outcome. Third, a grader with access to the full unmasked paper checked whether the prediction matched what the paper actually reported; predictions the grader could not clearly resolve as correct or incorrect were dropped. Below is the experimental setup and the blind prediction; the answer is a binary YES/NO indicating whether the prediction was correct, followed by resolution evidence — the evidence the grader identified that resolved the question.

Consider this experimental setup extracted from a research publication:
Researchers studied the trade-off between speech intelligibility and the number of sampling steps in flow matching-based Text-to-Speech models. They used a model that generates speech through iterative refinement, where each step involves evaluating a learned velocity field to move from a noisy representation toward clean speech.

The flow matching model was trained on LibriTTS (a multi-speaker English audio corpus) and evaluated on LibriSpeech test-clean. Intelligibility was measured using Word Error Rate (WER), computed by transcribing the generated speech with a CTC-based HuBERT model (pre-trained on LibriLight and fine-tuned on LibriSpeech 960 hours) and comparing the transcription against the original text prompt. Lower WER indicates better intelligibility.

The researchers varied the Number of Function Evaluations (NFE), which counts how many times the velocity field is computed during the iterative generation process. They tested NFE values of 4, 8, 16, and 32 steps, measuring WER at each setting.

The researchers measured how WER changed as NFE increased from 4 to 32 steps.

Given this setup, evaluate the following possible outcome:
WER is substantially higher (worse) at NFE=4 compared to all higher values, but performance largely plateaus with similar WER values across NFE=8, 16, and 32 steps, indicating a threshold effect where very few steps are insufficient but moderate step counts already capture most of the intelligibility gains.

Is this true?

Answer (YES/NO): NO